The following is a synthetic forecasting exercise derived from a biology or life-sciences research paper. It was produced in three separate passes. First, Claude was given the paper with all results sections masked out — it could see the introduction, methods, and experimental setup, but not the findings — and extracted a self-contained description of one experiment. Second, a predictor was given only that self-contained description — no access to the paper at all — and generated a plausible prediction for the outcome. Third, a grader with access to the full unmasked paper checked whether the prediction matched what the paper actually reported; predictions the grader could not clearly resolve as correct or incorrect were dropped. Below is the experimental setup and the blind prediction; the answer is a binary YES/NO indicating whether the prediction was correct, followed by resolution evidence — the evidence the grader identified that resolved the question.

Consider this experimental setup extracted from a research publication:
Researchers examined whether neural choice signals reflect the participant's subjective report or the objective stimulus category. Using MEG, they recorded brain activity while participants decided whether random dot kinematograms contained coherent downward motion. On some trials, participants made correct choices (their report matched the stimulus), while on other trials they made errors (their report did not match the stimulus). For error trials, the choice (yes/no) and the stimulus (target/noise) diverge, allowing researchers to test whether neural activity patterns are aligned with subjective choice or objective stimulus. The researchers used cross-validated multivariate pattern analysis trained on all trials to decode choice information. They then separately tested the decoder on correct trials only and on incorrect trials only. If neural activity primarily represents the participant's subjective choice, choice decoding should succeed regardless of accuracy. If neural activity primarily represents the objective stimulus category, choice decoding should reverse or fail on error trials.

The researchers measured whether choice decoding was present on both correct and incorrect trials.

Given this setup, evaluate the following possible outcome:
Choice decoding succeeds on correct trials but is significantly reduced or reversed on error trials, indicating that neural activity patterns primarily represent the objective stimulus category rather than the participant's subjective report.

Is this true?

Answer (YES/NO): NO